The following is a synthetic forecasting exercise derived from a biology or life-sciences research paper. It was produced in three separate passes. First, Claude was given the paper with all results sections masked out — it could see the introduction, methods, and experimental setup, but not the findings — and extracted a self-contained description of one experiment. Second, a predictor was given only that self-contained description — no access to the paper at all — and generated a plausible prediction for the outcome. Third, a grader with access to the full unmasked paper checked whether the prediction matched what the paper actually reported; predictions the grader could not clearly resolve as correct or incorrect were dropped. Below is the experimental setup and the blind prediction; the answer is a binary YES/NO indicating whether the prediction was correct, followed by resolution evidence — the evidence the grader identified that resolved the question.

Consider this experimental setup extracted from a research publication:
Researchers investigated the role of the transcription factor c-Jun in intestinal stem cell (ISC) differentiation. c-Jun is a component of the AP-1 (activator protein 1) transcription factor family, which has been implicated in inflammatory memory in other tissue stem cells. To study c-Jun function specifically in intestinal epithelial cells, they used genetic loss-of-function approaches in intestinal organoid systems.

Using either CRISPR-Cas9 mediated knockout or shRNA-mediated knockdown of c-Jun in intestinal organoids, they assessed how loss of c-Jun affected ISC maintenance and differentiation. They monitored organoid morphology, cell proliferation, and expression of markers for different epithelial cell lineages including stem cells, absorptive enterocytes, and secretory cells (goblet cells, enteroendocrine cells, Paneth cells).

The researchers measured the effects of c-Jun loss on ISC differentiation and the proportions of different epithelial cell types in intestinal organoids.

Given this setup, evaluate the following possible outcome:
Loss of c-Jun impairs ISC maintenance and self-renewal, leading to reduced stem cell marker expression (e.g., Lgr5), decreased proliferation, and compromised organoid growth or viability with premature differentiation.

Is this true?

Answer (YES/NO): NO